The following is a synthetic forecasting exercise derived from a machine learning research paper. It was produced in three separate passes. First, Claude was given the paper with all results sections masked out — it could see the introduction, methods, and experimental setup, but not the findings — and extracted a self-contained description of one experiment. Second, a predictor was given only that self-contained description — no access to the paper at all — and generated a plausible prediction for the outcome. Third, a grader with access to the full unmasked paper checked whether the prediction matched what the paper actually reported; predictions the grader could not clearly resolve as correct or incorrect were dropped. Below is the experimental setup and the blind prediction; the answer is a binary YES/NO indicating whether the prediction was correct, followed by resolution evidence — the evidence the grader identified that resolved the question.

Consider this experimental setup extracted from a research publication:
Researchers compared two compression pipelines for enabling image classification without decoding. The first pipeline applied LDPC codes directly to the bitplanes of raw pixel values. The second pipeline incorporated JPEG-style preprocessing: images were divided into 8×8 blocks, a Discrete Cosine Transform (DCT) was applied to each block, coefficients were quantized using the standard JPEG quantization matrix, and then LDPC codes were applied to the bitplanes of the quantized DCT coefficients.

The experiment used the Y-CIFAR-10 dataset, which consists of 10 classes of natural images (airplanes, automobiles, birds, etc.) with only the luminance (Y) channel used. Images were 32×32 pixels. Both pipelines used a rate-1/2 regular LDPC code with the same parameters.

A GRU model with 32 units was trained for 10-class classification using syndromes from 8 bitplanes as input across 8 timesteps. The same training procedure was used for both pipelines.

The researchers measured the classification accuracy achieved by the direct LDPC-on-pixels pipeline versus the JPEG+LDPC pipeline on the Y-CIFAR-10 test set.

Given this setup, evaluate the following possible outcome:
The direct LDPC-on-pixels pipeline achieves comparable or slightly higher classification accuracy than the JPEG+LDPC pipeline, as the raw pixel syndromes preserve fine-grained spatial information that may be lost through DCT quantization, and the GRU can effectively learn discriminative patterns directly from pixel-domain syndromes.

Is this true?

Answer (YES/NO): NO